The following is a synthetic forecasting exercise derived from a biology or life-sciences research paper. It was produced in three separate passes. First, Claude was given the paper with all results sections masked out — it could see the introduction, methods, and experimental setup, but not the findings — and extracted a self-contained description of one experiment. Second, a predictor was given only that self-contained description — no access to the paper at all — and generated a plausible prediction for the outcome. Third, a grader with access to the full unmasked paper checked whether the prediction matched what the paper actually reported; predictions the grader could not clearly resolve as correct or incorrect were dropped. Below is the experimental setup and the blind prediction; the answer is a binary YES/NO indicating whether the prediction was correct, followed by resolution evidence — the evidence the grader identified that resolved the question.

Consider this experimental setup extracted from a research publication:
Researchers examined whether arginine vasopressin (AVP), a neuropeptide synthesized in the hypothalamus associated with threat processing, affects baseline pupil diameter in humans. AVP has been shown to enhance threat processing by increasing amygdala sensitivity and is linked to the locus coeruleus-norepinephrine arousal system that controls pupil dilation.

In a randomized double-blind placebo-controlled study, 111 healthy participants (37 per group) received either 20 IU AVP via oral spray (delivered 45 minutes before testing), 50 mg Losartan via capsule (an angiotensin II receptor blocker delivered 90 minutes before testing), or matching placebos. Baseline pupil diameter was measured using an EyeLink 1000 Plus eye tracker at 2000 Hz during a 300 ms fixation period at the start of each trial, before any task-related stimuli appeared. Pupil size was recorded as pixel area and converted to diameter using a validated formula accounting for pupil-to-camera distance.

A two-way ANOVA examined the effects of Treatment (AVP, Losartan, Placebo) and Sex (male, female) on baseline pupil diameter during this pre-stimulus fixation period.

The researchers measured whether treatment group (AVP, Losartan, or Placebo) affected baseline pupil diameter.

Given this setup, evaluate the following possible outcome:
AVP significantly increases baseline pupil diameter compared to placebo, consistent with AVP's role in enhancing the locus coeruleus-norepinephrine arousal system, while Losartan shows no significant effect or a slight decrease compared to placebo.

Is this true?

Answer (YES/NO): YES